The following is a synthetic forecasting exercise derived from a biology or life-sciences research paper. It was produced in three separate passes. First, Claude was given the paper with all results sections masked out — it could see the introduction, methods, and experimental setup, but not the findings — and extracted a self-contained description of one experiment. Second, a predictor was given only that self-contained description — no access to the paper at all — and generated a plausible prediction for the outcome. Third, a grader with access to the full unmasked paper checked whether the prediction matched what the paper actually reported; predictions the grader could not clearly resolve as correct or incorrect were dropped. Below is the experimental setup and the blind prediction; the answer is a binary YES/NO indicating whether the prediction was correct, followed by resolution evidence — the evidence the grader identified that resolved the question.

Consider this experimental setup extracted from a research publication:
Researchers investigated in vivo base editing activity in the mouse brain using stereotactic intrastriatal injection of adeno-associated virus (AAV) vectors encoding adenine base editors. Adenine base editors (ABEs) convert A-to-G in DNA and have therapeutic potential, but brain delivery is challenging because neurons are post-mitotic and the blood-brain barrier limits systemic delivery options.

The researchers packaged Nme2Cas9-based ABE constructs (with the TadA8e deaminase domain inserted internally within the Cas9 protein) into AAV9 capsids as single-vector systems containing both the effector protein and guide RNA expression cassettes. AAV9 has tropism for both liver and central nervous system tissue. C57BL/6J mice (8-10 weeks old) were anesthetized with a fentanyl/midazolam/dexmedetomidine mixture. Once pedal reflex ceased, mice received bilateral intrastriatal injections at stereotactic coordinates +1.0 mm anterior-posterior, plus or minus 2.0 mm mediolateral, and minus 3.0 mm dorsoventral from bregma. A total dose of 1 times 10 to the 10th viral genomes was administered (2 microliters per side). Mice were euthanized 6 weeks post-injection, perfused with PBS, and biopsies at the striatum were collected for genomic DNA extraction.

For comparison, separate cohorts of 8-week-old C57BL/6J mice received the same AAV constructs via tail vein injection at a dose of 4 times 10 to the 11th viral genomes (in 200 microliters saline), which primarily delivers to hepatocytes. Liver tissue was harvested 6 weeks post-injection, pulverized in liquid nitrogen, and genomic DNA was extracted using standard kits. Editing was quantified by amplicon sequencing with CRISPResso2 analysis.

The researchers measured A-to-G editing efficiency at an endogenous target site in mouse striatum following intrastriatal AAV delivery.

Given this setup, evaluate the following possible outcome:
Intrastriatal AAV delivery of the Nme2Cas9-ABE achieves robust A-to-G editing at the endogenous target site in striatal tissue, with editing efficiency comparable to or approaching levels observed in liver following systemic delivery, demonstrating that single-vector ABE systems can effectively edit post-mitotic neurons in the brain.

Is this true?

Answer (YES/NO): YES